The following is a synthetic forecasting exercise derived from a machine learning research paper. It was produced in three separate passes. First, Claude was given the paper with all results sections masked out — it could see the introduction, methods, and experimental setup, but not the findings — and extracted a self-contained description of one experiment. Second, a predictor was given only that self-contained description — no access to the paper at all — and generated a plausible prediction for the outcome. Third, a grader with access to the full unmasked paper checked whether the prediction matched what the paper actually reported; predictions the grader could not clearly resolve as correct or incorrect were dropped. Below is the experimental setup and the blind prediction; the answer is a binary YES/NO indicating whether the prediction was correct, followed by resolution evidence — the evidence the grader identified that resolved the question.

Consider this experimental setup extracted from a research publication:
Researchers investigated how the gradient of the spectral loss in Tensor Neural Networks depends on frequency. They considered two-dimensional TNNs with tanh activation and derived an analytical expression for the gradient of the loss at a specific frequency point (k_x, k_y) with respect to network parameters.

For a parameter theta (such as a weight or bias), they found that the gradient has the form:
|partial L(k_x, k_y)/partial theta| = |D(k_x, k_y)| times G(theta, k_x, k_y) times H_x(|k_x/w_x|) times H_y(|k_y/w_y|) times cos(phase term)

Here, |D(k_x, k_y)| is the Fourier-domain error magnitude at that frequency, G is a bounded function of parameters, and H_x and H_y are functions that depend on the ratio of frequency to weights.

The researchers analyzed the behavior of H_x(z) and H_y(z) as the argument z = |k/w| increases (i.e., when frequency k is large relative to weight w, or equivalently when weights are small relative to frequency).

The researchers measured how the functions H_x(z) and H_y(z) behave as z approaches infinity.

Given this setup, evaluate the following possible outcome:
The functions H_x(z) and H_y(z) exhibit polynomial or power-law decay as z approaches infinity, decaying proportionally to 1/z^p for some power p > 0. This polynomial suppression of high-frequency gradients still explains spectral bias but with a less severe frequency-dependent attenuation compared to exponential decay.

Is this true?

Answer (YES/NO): NO